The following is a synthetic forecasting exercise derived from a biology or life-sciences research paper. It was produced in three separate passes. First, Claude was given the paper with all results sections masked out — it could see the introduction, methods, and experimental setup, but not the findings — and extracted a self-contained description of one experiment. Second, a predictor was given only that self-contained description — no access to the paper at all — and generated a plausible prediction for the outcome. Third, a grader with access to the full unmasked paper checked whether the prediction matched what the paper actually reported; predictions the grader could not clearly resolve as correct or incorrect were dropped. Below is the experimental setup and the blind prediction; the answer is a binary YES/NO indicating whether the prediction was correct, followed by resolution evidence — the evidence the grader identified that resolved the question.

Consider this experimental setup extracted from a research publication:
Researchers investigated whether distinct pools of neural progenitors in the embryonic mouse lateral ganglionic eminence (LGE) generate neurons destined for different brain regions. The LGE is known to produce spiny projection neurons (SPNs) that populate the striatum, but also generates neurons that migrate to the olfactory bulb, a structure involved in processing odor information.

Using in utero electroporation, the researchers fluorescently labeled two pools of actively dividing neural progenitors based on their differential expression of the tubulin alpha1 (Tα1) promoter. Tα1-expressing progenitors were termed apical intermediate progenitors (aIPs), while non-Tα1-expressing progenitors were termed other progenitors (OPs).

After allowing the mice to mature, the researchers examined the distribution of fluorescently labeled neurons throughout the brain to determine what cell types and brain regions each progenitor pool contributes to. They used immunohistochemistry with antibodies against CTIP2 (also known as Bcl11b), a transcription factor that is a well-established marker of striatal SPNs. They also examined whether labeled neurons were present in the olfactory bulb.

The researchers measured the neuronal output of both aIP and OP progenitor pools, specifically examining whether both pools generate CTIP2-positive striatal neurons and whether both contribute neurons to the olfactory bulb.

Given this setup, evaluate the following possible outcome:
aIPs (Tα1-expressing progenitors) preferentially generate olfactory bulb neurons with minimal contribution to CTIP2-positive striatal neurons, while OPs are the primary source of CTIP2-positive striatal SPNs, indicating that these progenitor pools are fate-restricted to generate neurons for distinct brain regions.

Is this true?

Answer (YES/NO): NO